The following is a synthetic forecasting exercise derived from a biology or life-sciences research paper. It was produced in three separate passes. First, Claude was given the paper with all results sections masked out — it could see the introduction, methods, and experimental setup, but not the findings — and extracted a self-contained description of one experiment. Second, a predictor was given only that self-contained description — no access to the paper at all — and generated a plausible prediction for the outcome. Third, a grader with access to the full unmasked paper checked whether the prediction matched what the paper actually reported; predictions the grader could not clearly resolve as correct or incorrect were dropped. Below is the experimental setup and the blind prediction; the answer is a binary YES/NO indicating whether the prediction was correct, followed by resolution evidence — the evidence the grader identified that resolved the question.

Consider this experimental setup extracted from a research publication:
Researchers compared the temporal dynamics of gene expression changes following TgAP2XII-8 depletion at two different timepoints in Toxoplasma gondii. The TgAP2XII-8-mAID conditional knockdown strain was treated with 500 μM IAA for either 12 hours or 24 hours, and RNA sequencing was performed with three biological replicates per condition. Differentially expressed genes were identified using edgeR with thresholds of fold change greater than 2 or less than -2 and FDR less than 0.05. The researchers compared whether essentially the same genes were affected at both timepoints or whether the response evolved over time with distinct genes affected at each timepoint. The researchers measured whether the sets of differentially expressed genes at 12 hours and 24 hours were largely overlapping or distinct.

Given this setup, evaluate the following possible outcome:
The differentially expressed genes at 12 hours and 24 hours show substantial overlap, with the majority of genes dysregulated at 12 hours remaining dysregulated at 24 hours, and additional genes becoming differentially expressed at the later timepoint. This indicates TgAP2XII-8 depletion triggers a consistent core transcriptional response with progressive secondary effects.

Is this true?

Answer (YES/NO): YES